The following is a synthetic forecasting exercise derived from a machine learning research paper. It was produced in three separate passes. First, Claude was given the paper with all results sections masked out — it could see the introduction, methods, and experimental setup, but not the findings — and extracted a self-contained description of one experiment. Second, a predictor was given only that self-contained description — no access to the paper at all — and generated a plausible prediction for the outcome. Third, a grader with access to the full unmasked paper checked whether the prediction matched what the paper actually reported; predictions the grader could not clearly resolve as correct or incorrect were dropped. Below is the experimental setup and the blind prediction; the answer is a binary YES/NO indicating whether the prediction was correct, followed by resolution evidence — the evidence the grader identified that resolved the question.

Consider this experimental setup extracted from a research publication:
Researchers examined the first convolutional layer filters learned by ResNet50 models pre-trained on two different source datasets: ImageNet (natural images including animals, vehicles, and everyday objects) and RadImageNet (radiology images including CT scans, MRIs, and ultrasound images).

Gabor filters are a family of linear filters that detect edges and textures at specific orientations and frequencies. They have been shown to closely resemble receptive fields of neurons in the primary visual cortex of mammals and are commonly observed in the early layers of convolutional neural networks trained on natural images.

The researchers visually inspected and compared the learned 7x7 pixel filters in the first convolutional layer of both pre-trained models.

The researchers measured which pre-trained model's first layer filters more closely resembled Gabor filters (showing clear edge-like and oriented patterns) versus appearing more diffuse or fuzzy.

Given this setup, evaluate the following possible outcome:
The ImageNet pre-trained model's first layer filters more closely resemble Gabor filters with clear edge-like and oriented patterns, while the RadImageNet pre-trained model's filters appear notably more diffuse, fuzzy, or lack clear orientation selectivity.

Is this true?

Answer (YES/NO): YES